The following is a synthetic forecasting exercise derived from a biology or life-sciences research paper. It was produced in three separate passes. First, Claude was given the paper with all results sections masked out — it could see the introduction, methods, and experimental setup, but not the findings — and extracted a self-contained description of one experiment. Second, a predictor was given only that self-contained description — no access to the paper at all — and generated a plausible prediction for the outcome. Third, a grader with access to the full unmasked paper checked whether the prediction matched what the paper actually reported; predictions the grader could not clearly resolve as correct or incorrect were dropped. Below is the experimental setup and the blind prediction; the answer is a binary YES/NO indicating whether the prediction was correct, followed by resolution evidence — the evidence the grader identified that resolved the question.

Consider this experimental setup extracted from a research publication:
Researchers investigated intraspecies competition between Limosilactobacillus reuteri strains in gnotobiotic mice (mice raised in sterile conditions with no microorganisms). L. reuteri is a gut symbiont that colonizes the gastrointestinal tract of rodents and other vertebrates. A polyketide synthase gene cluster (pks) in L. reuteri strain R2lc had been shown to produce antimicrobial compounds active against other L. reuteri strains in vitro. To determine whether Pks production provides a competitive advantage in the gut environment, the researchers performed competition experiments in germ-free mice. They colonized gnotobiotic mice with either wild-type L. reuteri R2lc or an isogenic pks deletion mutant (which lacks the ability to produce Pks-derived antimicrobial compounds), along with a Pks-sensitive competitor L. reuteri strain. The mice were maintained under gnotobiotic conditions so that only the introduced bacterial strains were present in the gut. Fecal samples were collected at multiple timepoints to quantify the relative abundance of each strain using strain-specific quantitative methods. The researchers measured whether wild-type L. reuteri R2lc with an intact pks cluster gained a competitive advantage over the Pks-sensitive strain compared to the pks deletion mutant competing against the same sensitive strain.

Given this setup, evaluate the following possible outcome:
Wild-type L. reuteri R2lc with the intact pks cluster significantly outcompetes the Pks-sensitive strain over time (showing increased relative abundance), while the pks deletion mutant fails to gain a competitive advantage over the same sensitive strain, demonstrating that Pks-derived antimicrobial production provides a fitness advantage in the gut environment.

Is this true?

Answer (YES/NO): YES